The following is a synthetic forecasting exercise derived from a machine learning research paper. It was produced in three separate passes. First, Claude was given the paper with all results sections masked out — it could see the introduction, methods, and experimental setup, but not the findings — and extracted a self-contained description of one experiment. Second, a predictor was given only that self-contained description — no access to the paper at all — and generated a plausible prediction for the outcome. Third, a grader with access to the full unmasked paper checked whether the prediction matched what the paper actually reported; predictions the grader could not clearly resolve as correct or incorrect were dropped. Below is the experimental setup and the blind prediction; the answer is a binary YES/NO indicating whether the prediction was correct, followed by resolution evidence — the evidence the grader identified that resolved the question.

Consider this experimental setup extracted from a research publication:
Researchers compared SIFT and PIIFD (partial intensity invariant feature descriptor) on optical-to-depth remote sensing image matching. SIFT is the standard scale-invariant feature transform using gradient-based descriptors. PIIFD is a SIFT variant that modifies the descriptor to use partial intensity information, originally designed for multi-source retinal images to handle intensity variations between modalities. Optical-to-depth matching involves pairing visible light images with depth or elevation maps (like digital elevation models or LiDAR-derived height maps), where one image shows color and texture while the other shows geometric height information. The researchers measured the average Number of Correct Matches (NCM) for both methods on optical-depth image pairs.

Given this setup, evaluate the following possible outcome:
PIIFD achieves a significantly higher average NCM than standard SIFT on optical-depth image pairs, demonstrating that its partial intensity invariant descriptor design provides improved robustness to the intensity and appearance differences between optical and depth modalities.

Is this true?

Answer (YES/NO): YES